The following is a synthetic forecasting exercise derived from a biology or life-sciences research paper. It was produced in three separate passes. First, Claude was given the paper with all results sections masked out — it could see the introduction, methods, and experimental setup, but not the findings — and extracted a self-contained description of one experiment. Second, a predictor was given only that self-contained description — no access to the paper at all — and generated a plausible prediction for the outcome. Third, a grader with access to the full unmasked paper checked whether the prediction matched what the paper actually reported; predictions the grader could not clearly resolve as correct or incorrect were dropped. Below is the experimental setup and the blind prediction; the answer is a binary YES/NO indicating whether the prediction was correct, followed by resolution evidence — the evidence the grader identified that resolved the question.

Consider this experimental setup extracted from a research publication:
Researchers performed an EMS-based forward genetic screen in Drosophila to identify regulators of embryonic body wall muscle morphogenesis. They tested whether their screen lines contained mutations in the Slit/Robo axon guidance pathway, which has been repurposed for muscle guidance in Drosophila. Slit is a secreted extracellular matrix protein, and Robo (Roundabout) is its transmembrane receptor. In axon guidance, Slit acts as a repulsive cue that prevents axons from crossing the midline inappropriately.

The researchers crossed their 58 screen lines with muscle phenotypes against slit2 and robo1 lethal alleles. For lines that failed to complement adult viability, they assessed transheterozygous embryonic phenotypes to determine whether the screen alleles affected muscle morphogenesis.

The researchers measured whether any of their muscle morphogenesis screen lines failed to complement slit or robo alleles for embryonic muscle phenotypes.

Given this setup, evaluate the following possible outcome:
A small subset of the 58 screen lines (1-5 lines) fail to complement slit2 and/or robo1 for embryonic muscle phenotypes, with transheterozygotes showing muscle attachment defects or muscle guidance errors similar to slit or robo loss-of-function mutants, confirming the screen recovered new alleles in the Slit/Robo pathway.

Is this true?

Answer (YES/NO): NO